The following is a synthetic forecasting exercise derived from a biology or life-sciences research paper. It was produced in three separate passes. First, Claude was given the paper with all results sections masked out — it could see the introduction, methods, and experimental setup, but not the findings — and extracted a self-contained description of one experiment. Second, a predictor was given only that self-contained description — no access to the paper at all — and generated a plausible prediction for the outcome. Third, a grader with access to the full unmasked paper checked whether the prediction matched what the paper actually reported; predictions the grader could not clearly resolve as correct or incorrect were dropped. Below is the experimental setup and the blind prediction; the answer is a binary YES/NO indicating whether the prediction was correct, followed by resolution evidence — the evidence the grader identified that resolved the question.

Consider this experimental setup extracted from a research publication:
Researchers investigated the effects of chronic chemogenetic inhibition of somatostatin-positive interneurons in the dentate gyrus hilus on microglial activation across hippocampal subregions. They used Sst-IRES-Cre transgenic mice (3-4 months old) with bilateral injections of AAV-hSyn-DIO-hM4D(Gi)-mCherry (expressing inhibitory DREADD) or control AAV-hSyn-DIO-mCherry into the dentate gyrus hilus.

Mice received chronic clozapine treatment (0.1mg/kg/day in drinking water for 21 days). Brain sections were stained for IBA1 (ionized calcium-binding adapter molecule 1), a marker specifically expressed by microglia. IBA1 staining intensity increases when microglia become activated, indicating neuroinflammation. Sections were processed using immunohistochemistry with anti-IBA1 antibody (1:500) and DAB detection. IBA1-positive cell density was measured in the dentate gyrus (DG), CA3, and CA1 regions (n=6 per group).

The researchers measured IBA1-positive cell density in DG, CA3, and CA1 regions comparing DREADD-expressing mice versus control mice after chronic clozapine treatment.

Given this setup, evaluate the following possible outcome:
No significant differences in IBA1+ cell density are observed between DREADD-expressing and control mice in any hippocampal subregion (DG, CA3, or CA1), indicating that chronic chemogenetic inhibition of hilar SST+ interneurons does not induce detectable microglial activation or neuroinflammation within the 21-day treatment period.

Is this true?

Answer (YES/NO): NO